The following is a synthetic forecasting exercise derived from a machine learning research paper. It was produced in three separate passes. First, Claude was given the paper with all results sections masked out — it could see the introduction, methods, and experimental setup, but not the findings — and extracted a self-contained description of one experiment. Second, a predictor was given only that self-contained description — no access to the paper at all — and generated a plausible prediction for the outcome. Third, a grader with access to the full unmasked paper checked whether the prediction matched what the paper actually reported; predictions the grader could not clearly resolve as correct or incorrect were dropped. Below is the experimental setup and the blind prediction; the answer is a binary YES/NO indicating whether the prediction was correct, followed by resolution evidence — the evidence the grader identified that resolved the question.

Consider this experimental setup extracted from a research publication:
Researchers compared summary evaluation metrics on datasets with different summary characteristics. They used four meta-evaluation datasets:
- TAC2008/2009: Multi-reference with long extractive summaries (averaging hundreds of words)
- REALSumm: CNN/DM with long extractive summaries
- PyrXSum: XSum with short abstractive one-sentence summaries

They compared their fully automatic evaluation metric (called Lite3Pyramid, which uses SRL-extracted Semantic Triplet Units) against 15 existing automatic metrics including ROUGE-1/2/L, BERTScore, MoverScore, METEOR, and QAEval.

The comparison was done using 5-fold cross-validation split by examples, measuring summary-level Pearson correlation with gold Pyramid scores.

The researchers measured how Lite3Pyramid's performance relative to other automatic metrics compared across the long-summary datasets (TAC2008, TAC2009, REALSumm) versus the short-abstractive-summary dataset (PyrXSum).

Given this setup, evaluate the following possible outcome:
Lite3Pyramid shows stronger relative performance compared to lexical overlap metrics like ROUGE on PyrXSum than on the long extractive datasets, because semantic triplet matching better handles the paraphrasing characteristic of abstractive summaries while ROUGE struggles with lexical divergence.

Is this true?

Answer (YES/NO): NO